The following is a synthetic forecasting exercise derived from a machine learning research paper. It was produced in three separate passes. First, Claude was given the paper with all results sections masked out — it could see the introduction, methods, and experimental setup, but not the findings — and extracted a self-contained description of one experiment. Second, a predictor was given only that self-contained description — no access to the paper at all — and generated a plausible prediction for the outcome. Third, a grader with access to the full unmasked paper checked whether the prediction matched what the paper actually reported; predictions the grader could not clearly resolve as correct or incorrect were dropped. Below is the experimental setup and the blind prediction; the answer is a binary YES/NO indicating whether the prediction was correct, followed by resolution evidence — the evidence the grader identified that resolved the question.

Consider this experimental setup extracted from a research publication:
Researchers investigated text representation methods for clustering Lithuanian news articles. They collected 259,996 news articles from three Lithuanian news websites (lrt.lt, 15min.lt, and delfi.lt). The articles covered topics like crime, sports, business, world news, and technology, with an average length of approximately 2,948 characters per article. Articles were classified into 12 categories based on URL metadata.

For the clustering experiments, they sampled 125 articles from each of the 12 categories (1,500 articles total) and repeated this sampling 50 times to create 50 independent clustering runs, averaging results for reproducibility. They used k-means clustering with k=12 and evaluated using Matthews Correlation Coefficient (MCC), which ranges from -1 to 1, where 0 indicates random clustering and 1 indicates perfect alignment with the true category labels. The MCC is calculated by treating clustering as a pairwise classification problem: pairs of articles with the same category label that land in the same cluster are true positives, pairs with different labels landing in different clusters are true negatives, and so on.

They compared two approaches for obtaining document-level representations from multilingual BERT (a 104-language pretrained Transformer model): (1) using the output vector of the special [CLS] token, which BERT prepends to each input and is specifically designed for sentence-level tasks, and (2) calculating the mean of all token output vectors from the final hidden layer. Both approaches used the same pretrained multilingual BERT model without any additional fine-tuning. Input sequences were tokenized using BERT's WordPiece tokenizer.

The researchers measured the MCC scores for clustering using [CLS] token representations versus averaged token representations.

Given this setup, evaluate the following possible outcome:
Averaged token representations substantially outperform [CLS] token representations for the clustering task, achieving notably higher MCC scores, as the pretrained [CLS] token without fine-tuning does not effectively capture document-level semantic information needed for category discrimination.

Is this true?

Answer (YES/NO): YES